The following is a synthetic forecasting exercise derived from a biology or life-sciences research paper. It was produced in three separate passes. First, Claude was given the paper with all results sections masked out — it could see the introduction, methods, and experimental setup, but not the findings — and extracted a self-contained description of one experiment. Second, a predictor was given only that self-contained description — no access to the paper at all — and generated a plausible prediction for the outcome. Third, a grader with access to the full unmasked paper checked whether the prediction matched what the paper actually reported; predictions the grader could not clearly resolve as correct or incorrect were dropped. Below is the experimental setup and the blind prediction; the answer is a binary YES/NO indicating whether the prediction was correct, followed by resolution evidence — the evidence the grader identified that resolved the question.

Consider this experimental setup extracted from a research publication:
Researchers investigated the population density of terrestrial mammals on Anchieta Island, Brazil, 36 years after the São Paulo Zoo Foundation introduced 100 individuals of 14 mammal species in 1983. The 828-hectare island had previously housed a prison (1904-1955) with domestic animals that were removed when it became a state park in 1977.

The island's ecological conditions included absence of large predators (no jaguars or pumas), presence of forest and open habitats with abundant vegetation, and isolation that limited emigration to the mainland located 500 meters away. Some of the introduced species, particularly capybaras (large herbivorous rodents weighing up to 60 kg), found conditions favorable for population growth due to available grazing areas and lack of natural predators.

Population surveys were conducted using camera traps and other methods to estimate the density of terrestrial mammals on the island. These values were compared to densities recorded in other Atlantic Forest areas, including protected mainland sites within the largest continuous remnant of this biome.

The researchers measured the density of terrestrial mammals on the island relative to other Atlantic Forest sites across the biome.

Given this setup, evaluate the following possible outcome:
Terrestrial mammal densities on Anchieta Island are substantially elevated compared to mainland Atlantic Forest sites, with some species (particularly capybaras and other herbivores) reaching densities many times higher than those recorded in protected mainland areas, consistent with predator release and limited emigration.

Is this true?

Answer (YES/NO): YES